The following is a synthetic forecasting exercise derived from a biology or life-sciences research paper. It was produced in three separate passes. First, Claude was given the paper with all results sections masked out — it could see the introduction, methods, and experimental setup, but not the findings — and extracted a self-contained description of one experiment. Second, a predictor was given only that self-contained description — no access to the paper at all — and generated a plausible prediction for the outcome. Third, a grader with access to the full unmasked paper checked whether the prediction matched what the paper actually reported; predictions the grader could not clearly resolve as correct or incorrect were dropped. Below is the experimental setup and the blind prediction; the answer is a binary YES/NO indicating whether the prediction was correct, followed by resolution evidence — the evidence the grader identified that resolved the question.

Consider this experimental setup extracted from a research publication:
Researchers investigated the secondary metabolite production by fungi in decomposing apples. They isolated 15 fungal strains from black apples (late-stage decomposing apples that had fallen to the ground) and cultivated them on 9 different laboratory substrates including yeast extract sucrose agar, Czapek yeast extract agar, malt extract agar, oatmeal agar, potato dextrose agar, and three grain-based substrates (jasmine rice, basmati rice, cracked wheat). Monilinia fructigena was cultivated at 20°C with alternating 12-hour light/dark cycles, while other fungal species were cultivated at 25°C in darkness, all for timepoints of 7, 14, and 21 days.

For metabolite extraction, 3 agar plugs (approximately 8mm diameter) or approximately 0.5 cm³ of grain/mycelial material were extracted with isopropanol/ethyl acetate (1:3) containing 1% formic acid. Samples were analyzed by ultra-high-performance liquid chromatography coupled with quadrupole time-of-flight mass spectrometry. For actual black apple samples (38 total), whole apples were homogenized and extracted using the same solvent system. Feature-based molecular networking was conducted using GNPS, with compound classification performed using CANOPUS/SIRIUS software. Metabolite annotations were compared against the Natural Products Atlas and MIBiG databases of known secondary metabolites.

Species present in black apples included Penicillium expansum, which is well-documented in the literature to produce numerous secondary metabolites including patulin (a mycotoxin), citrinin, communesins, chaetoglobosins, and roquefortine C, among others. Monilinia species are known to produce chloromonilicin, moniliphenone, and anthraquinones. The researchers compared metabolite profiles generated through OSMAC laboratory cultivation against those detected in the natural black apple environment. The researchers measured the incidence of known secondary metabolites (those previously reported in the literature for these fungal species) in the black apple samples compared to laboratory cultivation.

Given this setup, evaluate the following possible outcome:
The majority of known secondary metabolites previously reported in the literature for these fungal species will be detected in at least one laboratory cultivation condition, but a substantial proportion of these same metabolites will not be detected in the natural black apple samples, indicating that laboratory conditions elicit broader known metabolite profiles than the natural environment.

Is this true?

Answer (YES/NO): YES